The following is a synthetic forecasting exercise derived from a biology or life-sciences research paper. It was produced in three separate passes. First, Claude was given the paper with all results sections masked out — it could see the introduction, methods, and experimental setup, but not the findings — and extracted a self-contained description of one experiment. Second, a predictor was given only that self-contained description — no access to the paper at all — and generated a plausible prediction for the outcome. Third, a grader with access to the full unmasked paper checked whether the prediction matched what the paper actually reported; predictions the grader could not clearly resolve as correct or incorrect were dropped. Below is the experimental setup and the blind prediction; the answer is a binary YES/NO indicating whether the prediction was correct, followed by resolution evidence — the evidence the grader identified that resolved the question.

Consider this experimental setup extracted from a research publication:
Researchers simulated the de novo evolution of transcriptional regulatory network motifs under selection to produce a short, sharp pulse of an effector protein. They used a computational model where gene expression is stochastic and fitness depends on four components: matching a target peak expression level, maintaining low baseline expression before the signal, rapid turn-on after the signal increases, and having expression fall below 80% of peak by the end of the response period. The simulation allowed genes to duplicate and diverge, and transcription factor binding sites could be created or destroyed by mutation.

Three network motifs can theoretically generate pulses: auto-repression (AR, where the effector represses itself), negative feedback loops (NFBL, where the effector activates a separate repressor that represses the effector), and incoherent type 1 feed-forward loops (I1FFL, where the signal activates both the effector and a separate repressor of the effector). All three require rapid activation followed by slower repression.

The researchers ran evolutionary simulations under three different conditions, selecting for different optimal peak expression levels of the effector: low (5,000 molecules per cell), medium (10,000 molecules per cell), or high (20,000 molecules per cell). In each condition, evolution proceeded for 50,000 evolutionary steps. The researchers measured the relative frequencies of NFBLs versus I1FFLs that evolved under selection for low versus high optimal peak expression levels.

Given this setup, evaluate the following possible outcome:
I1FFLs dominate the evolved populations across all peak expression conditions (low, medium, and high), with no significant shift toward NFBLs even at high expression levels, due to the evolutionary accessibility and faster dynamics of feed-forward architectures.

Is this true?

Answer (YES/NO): NO